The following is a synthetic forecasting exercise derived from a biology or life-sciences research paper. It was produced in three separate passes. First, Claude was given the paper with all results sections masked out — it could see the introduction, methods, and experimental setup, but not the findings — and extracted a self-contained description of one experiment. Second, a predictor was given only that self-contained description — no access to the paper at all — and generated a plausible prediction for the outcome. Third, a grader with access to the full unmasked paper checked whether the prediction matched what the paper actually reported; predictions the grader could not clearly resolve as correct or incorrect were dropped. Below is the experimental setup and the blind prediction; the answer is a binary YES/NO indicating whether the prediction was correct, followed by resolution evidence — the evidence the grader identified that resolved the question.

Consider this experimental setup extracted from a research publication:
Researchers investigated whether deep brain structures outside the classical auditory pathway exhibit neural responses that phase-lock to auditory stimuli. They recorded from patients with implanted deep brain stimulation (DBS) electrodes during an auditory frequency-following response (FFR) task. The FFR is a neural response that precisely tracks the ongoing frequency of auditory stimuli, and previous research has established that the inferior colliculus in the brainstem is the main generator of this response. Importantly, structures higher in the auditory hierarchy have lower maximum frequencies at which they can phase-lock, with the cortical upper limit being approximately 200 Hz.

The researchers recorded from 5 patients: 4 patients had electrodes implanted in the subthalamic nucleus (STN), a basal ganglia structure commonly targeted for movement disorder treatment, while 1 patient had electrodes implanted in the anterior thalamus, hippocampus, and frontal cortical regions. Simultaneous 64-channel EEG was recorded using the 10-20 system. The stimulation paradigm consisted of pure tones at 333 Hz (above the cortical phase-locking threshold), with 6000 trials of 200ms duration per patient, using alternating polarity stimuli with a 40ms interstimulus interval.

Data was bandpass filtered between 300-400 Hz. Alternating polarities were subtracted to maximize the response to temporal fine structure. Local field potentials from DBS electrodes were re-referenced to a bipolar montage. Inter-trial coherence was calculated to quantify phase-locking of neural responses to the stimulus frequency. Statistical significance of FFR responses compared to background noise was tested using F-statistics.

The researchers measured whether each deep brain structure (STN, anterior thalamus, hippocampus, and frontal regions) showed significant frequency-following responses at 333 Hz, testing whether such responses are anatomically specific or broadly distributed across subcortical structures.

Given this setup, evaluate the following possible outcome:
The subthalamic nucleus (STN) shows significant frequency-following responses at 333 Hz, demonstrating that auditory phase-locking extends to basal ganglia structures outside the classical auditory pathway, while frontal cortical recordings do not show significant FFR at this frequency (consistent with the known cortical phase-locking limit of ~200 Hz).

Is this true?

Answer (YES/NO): YES